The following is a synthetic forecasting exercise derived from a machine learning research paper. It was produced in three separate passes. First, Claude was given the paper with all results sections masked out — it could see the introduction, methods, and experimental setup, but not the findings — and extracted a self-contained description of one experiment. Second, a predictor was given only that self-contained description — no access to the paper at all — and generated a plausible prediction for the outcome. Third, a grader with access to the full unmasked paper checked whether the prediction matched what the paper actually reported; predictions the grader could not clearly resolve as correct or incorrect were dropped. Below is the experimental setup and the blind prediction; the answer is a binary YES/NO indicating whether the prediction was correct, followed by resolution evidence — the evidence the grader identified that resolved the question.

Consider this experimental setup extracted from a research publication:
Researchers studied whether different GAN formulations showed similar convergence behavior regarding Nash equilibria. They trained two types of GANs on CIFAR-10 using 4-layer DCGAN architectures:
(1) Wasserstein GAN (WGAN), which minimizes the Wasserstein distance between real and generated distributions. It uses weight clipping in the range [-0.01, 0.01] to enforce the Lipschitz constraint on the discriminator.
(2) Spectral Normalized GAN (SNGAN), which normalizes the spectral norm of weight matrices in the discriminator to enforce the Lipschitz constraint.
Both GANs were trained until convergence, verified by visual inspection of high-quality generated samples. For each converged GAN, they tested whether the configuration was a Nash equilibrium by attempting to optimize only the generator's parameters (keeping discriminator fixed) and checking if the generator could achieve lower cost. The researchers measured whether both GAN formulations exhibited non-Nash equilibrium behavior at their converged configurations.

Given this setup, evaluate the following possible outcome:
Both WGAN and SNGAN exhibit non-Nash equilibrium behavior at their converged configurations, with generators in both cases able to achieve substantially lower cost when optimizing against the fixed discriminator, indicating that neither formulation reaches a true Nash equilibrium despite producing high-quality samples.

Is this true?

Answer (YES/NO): YES